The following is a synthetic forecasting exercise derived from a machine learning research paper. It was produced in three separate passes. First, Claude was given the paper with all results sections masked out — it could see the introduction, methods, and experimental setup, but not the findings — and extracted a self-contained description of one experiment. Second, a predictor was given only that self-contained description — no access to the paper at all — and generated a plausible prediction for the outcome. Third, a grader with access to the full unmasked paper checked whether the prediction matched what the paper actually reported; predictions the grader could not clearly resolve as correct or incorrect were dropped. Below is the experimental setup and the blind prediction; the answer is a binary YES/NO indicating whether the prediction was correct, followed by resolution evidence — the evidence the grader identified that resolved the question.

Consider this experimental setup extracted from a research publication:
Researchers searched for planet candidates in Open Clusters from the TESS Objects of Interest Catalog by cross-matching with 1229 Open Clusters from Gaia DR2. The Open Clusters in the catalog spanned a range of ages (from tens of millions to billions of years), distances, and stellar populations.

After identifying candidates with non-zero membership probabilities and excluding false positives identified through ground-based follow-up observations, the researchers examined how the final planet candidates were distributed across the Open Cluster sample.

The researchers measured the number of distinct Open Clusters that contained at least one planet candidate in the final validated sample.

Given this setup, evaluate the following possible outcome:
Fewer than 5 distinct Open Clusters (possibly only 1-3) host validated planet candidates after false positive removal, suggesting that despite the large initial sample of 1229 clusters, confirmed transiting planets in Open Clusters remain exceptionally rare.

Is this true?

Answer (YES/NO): NO